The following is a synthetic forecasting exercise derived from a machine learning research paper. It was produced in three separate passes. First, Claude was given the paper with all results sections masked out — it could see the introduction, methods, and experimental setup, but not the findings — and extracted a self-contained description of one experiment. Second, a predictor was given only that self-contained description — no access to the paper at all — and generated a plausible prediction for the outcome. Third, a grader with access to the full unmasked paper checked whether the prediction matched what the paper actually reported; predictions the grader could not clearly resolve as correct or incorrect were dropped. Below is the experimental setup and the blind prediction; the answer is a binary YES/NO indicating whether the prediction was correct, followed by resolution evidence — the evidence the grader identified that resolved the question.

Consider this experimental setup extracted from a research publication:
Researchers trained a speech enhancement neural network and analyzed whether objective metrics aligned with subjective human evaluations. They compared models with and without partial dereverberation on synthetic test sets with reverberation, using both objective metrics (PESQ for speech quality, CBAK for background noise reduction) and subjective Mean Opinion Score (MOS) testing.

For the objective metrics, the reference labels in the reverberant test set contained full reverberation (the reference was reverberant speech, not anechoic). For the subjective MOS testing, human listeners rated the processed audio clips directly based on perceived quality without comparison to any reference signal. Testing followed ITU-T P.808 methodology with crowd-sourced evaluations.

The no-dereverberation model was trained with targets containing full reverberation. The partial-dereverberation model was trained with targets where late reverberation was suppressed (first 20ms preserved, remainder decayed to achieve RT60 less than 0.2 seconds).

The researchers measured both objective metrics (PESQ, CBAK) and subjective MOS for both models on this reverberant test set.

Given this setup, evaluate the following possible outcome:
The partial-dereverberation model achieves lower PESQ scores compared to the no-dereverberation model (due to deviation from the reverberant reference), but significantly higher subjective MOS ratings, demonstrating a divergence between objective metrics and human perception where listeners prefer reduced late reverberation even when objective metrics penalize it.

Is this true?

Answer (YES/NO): YES